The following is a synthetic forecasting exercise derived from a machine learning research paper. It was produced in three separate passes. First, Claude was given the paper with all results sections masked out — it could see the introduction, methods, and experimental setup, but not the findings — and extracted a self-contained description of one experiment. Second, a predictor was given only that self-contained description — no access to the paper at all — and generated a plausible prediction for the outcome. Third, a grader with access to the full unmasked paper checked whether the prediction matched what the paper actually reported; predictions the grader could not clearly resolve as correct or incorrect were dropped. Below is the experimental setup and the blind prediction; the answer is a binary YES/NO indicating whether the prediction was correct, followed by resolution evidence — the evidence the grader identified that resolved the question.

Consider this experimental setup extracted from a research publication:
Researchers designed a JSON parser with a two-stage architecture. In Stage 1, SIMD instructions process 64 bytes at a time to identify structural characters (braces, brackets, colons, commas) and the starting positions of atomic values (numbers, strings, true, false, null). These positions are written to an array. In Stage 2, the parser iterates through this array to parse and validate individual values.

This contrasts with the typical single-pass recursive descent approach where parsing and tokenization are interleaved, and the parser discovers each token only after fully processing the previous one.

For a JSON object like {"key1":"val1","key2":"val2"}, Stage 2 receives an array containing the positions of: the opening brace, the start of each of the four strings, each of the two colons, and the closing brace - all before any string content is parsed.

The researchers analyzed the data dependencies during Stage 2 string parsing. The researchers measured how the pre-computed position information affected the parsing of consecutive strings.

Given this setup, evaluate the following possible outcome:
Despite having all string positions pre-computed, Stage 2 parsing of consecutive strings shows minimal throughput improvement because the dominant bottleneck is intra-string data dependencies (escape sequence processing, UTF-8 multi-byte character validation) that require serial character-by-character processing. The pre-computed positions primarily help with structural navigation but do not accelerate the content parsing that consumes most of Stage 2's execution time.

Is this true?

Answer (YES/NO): NO